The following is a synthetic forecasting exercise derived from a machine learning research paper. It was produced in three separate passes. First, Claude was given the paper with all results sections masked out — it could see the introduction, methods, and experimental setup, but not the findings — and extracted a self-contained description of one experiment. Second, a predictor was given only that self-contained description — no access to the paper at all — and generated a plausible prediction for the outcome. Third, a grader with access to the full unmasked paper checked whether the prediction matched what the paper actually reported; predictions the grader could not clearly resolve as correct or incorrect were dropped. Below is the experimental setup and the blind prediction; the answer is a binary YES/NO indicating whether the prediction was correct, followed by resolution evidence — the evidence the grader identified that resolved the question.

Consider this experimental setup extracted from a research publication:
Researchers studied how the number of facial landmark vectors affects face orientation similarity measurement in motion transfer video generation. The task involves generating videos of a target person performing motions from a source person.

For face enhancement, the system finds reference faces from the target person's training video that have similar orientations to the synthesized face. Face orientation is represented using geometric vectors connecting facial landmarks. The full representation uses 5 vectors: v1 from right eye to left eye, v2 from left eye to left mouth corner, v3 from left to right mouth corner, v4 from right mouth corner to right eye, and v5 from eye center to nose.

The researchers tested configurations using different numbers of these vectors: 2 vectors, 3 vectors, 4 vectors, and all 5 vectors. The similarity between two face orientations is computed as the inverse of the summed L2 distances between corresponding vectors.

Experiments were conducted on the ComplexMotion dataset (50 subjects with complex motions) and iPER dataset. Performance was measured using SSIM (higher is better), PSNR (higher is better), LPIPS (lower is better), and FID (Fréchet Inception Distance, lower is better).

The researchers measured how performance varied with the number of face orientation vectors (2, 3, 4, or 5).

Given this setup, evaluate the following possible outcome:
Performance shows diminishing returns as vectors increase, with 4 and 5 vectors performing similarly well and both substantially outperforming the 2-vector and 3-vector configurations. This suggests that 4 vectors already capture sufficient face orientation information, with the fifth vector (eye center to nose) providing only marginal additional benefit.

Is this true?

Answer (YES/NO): NO